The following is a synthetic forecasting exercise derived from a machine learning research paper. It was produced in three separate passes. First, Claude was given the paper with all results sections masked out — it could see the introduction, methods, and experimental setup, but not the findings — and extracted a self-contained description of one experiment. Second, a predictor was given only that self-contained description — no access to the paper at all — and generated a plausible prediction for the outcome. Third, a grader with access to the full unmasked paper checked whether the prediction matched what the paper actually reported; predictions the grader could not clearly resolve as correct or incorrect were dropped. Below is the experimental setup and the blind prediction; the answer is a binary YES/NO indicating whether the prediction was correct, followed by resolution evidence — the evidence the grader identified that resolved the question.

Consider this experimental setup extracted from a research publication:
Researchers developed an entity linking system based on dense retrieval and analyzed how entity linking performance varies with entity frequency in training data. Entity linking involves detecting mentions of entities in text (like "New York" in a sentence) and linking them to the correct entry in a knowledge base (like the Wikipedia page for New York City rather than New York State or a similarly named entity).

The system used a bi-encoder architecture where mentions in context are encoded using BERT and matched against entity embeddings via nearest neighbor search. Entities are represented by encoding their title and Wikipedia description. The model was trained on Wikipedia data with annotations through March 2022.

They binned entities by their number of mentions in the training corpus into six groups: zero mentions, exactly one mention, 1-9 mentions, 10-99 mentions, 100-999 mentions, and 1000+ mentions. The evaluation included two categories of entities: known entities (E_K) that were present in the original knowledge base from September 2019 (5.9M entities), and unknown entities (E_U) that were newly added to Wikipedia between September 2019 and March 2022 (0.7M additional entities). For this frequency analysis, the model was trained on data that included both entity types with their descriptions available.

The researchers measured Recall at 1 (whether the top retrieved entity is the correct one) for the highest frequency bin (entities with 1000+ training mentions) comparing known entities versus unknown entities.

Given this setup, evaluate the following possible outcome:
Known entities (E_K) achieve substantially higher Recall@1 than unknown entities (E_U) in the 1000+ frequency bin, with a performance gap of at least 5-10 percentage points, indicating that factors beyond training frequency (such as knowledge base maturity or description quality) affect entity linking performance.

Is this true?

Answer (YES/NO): NO